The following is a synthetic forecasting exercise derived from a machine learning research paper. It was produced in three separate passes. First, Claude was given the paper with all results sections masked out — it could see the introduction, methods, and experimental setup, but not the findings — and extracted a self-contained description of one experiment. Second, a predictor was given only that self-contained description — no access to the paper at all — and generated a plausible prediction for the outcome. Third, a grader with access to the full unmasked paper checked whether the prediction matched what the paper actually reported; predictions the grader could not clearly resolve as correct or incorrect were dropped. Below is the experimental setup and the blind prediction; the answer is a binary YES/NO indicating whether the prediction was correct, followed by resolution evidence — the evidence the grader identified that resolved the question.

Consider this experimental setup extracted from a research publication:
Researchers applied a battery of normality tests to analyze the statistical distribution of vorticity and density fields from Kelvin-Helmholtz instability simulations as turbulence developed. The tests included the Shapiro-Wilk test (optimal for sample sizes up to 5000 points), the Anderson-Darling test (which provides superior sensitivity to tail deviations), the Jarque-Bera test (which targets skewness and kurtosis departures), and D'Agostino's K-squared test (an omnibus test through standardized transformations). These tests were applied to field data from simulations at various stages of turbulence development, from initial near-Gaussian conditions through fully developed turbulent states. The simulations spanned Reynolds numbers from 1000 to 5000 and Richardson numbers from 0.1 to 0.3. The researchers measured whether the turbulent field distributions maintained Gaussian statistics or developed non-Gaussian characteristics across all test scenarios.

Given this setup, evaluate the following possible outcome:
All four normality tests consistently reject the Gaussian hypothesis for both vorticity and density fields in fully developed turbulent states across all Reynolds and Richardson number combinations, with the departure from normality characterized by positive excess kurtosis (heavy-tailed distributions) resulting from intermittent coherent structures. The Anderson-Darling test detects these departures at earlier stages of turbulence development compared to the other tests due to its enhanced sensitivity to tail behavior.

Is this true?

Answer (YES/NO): NO